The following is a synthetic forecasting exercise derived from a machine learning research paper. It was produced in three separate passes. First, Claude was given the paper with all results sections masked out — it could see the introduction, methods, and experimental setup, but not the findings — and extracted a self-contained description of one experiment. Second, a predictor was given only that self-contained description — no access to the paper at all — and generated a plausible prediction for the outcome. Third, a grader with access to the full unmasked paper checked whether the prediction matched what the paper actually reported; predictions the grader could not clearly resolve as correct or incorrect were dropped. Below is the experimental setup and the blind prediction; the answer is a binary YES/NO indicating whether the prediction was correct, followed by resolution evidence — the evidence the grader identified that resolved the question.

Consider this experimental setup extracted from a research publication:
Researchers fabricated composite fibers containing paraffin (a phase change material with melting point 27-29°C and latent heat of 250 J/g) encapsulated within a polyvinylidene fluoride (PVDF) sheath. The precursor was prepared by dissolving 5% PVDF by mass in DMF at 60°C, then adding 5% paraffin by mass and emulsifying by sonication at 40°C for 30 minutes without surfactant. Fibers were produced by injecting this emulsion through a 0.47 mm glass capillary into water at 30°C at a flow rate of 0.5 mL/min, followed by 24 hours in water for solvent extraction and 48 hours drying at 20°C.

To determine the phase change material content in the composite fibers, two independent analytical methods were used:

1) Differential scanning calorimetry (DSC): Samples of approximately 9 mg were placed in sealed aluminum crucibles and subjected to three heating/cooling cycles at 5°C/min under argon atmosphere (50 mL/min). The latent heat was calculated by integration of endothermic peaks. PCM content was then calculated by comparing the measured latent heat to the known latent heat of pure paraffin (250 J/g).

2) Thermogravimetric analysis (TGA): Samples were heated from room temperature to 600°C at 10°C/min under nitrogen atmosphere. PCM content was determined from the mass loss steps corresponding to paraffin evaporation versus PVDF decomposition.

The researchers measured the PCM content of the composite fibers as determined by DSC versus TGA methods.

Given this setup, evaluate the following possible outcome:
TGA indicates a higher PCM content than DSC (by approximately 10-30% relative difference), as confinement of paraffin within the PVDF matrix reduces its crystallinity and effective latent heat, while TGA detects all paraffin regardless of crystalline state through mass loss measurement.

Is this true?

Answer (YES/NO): YES